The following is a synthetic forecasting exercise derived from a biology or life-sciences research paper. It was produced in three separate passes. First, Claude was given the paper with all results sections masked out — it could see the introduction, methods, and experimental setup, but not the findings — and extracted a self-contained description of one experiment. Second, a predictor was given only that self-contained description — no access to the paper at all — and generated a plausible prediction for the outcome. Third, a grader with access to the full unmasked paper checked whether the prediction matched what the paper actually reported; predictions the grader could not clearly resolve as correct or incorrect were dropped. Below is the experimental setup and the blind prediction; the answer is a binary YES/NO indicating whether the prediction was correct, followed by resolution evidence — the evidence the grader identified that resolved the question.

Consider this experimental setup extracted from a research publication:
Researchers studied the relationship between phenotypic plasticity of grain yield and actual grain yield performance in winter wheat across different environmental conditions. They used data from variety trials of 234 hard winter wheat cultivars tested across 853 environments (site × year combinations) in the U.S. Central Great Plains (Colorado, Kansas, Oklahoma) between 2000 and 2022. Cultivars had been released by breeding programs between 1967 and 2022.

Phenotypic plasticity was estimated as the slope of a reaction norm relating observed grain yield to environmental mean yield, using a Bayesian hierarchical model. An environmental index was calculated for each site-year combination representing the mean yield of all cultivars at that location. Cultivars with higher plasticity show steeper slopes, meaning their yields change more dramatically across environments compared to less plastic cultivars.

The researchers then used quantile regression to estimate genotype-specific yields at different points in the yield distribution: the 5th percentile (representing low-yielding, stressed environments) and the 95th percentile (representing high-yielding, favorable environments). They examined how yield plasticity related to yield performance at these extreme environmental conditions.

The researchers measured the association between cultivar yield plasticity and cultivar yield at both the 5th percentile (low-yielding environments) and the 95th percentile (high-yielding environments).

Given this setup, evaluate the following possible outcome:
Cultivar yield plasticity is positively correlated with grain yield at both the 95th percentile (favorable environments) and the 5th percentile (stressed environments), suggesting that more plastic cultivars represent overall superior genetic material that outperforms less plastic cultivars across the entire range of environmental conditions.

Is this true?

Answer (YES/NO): YES